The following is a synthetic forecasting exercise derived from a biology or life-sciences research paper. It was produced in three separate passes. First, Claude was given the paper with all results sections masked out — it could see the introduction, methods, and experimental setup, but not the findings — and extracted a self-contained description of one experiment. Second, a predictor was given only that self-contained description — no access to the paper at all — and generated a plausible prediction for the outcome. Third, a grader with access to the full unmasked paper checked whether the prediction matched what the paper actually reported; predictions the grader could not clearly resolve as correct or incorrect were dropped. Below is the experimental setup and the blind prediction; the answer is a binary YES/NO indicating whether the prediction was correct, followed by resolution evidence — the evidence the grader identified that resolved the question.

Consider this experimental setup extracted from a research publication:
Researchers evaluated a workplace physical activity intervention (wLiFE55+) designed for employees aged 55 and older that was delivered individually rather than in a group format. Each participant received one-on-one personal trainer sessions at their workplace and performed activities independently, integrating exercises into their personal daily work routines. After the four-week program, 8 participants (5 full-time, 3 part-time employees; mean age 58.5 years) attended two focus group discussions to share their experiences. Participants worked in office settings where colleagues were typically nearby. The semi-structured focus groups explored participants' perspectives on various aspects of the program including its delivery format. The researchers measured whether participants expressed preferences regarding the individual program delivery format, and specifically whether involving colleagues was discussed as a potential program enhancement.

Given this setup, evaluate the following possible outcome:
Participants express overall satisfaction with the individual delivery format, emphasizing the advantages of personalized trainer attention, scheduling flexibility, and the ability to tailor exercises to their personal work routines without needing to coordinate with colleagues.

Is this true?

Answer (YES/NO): NO